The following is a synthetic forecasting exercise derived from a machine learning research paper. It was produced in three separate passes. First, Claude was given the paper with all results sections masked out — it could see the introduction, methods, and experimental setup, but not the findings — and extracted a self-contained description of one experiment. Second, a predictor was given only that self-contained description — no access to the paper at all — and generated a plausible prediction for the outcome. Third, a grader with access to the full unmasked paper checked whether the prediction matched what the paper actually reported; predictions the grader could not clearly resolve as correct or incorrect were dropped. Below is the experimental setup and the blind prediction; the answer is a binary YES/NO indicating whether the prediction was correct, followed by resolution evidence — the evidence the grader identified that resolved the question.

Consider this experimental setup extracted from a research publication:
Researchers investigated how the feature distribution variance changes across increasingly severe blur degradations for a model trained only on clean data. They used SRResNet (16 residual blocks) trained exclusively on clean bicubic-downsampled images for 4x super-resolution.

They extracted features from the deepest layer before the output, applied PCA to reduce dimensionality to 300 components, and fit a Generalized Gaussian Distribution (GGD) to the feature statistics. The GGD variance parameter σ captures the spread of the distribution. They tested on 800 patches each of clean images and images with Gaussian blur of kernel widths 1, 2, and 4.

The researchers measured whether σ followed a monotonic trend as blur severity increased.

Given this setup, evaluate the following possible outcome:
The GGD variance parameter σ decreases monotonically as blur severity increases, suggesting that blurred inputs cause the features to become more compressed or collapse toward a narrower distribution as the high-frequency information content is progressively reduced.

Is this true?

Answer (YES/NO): YES